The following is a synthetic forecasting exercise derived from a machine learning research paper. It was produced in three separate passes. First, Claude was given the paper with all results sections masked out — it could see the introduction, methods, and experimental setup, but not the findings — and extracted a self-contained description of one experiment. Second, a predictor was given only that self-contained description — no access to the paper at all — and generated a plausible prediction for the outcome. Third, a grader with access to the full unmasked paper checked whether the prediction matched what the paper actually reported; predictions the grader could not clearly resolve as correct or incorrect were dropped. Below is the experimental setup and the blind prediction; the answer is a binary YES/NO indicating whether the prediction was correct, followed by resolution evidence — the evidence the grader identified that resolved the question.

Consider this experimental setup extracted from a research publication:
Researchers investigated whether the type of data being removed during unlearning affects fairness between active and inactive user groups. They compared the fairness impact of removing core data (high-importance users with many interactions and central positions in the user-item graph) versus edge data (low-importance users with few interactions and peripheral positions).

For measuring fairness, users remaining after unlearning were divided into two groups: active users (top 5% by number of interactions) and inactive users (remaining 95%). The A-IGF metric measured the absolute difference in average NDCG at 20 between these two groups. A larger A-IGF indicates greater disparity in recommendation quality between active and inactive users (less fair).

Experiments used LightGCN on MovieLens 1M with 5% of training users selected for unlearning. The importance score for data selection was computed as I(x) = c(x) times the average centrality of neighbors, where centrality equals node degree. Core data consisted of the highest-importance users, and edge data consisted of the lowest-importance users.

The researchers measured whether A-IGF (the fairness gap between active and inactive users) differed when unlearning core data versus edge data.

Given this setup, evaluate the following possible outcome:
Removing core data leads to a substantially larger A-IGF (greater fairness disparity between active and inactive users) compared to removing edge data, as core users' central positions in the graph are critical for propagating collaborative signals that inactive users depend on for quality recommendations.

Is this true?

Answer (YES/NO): NO